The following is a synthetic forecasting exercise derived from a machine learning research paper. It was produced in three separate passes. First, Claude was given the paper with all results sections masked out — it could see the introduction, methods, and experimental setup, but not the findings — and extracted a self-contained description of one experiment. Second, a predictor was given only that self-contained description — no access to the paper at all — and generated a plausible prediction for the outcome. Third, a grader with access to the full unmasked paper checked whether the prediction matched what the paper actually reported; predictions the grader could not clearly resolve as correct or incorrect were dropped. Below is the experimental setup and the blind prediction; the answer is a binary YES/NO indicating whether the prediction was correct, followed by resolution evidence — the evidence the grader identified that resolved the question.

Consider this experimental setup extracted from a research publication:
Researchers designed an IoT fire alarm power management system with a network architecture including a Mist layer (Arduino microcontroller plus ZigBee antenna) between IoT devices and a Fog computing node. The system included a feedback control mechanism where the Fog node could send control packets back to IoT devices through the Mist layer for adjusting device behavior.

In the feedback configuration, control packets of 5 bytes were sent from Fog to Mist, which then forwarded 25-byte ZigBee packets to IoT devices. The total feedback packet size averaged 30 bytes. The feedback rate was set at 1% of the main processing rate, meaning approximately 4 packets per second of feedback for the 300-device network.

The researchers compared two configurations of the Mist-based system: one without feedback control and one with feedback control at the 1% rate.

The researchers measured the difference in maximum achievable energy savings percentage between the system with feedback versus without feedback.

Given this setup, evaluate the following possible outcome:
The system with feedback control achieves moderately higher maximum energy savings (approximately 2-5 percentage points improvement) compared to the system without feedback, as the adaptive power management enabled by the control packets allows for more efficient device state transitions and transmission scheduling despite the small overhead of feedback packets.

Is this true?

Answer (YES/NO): NO